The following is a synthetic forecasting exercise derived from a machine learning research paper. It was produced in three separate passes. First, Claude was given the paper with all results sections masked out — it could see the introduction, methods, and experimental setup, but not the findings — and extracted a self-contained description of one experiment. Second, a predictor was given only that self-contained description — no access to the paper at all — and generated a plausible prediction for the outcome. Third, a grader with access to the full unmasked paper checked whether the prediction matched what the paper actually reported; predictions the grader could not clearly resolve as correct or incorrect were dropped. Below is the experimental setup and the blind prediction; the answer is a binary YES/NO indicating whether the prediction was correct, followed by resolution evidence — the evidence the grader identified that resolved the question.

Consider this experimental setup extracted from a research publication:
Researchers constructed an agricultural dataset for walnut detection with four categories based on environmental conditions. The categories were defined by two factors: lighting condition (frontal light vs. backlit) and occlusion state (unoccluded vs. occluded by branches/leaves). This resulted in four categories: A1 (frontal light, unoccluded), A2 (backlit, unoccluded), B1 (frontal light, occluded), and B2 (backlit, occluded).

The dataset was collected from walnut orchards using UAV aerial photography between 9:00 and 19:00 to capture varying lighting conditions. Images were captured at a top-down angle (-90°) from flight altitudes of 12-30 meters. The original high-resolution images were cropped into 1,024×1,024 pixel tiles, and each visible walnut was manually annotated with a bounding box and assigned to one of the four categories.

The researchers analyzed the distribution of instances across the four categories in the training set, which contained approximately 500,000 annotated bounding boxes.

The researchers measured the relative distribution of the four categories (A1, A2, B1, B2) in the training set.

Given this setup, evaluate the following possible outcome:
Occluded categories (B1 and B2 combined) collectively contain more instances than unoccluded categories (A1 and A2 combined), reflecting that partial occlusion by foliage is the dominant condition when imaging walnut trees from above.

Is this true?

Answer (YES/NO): NO